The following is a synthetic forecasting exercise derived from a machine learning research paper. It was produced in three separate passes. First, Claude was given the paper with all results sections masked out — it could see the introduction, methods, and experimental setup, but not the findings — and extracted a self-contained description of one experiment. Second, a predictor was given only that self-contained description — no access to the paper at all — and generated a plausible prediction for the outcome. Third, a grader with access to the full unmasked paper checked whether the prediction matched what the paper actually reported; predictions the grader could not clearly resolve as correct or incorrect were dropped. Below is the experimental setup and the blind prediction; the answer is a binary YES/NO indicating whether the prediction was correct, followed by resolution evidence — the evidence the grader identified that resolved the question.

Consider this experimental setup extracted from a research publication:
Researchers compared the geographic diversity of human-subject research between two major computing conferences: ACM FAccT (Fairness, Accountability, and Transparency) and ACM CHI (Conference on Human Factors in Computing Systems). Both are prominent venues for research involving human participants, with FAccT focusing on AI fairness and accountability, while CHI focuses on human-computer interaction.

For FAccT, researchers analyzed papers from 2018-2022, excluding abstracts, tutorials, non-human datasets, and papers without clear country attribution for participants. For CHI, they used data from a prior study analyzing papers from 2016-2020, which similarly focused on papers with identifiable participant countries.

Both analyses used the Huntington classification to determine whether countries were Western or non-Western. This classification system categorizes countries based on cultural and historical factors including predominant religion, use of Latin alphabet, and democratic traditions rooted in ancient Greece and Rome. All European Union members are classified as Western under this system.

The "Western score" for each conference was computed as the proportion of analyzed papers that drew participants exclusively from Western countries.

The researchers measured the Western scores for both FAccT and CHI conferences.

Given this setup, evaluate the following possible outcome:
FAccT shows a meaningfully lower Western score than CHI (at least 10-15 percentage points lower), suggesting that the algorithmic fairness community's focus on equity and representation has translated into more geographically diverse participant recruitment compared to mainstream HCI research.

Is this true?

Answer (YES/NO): NO